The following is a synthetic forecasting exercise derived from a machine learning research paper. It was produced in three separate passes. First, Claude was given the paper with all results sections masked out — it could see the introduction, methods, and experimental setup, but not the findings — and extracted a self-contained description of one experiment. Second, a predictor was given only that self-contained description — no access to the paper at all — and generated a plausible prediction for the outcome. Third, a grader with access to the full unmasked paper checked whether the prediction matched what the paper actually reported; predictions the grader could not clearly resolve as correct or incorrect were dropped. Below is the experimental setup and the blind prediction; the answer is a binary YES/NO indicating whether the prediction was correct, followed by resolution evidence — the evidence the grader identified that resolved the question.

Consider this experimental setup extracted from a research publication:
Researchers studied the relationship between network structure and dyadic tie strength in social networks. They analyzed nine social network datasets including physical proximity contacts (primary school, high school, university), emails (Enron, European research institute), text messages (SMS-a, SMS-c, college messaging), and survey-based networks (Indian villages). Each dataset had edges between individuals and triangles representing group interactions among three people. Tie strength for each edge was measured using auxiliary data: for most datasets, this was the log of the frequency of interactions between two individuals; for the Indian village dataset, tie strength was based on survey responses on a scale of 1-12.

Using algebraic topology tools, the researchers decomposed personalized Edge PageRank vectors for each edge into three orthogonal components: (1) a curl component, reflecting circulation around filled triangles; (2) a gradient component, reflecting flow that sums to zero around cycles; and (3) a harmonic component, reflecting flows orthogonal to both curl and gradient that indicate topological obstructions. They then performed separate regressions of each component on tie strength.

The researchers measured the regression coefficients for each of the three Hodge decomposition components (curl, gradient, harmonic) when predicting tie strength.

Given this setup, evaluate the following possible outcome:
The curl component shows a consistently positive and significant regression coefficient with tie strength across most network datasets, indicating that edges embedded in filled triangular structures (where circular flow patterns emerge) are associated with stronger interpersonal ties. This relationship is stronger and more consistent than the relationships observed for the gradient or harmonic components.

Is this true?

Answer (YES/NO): NO